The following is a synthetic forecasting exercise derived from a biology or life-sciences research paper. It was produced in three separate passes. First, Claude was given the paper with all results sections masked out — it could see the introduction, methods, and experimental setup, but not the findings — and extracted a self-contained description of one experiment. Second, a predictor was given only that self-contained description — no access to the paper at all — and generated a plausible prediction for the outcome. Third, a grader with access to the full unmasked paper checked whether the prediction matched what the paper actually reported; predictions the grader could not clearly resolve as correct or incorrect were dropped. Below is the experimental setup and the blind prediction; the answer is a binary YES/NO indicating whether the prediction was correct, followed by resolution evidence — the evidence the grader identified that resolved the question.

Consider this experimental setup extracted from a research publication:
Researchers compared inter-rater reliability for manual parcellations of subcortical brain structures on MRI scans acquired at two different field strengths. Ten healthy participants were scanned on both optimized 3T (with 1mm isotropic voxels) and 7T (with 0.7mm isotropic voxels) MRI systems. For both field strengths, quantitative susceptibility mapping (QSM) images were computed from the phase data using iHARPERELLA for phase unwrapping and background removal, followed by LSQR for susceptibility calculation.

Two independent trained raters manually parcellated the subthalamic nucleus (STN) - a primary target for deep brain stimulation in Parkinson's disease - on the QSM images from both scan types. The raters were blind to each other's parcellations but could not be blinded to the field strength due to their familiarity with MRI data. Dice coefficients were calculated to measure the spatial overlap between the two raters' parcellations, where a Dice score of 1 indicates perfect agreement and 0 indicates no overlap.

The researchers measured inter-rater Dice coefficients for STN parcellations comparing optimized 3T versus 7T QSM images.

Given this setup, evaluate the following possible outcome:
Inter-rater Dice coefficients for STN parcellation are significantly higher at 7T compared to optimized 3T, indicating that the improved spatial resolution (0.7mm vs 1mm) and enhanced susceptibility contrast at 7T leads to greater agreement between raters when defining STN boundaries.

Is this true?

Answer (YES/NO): NO